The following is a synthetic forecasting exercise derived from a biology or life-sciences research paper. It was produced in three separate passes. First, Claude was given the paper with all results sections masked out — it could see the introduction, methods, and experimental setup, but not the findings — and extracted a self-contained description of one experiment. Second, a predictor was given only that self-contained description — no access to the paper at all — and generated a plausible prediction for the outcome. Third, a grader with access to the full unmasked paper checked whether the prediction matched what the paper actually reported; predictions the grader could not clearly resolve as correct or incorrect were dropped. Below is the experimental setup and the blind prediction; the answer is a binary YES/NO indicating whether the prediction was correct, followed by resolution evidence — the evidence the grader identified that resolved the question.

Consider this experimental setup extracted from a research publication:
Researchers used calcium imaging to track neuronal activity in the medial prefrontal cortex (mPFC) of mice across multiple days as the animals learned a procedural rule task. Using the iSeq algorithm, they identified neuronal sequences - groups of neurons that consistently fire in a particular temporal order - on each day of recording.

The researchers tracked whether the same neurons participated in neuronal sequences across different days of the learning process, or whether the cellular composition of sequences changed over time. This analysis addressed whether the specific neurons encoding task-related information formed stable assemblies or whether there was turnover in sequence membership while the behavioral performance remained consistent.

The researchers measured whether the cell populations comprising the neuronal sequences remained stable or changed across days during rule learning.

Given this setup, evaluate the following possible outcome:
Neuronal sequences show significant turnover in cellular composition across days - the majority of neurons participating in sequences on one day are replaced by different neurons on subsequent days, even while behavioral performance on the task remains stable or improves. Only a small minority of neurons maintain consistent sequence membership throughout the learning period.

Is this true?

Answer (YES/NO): NO